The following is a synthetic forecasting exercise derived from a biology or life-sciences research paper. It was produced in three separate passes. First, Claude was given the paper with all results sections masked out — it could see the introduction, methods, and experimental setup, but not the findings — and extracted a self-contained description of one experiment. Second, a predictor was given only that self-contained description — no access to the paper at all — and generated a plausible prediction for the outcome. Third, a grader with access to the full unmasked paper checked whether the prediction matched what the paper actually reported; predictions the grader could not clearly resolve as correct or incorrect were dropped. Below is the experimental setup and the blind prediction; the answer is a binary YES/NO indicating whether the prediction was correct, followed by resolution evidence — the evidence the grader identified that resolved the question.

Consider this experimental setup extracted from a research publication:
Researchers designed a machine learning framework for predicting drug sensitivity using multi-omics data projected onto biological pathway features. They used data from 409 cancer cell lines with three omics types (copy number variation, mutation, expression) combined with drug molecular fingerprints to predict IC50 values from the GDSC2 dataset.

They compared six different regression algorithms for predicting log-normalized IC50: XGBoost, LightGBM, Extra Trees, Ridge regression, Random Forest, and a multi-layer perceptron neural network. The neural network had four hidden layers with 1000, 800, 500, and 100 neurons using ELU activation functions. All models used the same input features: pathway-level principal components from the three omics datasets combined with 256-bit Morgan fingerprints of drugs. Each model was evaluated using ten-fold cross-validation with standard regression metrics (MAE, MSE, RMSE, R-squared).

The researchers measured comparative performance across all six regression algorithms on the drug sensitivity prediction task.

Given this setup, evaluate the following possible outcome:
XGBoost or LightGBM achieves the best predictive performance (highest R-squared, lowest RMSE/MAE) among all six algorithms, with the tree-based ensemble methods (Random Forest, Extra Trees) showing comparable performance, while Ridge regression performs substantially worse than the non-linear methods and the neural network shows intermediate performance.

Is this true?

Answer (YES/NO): NO